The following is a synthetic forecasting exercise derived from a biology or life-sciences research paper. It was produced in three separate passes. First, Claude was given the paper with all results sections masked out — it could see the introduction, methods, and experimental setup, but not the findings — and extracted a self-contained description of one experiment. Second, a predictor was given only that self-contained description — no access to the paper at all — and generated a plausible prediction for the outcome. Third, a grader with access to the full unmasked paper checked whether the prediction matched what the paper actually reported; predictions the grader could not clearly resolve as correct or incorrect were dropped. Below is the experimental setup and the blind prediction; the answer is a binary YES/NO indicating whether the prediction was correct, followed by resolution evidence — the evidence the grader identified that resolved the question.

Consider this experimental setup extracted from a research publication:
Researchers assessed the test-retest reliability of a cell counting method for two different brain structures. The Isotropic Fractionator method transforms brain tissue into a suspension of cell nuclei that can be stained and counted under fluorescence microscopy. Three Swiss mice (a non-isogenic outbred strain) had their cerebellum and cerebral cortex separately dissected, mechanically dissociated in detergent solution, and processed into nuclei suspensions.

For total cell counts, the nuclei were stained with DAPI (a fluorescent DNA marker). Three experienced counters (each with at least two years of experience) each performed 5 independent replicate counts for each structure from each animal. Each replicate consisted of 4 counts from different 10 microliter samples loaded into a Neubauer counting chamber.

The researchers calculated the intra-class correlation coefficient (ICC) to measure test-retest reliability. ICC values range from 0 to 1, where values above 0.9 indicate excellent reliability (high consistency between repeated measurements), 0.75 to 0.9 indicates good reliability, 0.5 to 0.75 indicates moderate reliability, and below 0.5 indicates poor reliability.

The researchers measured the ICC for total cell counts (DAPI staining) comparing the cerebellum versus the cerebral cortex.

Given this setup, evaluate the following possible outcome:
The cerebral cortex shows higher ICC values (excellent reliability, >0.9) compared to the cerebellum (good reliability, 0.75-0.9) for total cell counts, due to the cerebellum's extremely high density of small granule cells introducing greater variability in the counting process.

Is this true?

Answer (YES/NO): YES